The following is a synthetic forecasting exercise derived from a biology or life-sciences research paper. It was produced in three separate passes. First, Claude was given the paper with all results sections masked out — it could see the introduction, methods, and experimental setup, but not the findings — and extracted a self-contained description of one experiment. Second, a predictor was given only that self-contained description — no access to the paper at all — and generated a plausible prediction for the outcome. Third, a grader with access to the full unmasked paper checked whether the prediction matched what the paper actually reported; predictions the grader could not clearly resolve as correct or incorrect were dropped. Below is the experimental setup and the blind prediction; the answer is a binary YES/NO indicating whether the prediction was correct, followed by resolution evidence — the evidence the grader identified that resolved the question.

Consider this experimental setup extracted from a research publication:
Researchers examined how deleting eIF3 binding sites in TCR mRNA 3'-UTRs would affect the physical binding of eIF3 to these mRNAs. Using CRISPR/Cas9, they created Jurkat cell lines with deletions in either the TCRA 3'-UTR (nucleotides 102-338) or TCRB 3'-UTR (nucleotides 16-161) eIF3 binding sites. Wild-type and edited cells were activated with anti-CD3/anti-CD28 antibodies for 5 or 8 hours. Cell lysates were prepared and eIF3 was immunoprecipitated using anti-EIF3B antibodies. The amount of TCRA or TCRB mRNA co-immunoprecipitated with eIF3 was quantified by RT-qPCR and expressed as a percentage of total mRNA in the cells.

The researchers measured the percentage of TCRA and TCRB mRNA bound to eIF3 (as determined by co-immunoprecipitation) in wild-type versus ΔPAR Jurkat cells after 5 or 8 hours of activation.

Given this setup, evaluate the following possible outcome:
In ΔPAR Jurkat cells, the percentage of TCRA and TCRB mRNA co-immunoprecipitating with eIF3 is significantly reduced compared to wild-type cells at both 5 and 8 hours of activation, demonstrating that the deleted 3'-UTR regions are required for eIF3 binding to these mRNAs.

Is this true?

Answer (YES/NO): YES